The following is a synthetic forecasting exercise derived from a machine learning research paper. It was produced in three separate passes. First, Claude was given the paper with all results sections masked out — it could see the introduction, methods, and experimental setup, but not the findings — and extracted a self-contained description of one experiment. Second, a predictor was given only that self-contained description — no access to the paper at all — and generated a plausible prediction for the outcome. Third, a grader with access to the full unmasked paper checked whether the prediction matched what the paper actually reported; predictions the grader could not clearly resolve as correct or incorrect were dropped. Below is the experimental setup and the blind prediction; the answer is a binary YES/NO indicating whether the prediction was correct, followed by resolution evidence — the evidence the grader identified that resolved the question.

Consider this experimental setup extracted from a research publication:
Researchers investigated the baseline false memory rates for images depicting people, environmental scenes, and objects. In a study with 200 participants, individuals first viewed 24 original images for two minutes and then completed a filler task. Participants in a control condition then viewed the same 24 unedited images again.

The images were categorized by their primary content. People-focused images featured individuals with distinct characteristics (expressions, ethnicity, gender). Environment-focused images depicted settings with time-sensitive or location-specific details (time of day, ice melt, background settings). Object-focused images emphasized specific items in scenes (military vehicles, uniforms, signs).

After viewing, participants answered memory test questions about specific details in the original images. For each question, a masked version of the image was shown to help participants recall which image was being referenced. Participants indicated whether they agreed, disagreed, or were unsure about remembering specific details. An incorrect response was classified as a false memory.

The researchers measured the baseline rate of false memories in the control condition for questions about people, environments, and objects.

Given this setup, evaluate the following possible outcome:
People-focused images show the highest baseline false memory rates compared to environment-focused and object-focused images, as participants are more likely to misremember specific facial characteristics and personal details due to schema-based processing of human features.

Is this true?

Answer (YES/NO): YES